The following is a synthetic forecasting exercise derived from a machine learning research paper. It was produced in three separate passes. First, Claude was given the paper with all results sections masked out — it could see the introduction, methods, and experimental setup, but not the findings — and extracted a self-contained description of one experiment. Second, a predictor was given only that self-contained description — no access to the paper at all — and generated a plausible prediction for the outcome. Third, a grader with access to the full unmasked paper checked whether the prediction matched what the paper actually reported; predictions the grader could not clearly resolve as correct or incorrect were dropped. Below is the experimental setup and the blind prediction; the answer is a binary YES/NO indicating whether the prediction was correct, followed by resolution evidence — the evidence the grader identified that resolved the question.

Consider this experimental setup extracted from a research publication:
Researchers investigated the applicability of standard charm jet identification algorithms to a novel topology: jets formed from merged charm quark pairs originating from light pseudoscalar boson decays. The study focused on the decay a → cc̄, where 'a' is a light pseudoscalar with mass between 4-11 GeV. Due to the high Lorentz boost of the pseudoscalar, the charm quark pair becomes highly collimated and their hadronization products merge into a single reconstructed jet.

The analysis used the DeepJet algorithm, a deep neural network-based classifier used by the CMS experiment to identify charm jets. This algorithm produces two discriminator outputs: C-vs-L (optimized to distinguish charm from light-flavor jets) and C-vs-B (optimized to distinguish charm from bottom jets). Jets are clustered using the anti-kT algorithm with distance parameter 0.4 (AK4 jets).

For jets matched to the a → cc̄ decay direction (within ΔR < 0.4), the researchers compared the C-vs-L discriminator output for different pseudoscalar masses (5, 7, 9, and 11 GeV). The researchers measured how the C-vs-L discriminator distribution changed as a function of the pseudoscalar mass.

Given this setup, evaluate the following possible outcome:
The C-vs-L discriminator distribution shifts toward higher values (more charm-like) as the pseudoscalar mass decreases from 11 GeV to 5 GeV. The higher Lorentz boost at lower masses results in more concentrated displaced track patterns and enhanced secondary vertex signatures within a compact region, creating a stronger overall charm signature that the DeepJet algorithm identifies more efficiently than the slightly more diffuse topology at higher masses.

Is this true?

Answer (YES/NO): NO